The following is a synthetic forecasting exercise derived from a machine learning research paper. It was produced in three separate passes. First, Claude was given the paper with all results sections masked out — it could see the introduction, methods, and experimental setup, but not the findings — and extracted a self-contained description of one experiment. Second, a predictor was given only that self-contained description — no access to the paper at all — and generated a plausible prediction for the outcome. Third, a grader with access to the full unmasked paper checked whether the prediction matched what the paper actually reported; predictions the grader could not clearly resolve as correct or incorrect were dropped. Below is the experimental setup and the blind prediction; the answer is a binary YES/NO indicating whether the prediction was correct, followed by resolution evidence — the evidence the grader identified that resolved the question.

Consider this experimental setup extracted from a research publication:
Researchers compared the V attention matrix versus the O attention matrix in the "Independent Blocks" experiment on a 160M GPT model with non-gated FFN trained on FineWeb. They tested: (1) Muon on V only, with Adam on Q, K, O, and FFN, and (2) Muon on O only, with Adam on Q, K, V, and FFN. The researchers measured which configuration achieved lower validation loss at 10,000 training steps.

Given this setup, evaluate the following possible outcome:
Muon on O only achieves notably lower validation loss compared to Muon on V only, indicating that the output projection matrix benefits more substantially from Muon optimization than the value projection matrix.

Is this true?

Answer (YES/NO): YES